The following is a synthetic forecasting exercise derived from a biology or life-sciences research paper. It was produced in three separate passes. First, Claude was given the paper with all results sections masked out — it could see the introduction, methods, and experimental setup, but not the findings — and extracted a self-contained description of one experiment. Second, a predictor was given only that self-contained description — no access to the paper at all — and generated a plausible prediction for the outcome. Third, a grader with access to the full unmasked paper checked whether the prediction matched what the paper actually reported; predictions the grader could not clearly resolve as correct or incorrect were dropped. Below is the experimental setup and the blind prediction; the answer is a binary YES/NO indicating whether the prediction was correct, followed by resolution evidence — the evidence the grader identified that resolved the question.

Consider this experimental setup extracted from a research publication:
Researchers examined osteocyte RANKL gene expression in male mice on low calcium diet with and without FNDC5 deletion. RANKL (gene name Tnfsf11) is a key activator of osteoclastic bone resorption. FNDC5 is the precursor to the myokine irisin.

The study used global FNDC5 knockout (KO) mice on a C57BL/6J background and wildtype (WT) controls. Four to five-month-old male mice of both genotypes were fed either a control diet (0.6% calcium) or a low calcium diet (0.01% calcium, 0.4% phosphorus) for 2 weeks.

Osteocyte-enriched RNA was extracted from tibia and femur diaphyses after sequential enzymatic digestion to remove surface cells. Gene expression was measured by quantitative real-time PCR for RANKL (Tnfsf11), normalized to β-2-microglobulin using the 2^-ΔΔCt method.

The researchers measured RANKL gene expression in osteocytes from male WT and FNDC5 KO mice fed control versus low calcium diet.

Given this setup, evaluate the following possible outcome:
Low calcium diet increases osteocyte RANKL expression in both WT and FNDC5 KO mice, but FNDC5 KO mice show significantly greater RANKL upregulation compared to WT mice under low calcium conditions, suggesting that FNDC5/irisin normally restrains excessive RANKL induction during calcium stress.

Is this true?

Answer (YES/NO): NO